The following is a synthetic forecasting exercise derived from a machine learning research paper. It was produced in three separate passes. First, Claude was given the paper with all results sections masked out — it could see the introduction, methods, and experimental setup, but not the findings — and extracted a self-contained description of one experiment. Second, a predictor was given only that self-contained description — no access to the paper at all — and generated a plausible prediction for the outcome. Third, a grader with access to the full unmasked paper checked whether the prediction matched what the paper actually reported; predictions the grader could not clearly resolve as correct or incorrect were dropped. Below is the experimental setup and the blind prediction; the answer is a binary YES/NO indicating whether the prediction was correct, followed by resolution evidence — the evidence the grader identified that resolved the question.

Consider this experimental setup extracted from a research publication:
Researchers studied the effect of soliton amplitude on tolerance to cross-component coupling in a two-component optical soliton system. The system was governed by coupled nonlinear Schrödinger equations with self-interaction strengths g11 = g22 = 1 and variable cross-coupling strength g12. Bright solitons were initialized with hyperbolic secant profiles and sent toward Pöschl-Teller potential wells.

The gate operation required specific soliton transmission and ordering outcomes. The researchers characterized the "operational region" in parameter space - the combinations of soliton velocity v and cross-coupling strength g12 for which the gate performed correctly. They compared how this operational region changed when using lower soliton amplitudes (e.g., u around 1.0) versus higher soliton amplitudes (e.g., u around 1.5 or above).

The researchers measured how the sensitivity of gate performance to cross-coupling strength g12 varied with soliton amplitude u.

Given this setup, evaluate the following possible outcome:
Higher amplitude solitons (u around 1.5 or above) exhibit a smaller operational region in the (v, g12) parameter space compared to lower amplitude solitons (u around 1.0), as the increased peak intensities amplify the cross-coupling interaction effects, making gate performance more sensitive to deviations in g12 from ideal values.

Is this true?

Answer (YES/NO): YES